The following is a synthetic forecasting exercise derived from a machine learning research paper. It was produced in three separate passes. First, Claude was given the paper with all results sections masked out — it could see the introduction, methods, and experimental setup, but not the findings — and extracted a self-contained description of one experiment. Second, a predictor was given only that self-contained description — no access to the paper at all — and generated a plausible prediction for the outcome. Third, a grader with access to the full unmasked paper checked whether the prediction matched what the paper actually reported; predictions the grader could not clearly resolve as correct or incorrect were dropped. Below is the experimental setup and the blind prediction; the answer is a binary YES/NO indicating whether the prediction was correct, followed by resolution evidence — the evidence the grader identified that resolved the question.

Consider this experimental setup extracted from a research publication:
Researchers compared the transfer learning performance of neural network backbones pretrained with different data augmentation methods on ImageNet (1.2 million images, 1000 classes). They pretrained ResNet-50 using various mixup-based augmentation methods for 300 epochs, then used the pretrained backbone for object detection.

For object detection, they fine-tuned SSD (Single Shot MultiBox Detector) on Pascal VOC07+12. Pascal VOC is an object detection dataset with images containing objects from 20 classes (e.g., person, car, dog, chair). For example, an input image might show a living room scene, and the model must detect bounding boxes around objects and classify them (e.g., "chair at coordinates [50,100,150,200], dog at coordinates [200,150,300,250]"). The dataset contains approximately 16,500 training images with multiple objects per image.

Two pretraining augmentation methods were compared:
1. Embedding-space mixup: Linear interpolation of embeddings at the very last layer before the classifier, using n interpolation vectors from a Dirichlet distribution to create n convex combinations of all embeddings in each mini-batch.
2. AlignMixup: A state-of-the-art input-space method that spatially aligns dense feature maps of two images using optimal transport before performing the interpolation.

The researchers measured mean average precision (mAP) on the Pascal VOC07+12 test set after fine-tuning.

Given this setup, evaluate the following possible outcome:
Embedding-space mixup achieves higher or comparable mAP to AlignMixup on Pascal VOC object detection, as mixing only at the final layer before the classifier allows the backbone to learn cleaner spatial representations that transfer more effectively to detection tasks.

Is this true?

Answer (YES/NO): NO